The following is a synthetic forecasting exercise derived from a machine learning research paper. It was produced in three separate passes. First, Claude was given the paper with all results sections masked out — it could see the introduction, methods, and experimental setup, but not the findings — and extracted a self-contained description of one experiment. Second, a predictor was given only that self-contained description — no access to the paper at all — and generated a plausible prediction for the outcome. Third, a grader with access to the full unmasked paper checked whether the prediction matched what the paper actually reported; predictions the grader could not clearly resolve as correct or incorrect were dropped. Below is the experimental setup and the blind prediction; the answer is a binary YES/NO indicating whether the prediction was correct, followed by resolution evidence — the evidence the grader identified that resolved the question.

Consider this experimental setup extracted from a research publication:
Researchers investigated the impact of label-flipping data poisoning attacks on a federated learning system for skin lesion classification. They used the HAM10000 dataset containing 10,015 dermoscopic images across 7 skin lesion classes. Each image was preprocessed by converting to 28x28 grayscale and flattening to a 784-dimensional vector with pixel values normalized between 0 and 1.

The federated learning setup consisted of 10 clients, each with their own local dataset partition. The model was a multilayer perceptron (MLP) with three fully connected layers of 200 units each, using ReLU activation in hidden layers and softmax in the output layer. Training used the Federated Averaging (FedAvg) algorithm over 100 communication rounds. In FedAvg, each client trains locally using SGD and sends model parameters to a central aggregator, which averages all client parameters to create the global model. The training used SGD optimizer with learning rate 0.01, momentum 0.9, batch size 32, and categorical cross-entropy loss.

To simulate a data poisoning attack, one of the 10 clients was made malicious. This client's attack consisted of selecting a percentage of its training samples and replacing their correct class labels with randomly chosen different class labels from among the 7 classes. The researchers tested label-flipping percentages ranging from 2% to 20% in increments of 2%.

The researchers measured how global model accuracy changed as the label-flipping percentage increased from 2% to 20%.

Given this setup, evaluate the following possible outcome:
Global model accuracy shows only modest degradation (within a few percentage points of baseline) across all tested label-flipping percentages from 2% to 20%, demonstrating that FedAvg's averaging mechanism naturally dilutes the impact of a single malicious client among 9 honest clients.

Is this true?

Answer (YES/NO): YES